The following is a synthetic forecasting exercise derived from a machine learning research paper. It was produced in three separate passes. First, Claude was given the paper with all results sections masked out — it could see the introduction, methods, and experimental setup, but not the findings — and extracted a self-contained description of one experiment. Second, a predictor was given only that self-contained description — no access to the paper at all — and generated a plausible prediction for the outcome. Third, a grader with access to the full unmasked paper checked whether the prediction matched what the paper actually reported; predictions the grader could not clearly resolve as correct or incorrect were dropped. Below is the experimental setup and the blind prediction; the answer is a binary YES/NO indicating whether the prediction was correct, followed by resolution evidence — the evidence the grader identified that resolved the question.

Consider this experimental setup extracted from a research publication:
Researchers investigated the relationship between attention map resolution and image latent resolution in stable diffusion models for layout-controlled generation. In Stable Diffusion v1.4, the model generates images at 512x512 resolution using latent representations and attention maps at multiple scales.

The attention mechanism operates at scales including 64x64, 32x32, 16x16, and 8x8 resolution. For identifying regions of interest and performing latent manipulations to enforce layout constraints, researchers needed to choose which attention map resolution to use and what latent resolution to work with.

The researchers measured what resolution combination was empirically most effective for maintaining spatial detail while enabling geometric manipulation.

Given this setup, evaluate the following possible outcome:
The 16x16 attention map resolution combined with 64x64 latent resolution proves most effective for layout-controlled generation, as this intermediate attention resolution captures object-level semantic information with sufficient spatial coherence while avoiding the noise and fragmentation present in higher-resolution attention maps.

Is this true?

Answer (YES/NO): YES